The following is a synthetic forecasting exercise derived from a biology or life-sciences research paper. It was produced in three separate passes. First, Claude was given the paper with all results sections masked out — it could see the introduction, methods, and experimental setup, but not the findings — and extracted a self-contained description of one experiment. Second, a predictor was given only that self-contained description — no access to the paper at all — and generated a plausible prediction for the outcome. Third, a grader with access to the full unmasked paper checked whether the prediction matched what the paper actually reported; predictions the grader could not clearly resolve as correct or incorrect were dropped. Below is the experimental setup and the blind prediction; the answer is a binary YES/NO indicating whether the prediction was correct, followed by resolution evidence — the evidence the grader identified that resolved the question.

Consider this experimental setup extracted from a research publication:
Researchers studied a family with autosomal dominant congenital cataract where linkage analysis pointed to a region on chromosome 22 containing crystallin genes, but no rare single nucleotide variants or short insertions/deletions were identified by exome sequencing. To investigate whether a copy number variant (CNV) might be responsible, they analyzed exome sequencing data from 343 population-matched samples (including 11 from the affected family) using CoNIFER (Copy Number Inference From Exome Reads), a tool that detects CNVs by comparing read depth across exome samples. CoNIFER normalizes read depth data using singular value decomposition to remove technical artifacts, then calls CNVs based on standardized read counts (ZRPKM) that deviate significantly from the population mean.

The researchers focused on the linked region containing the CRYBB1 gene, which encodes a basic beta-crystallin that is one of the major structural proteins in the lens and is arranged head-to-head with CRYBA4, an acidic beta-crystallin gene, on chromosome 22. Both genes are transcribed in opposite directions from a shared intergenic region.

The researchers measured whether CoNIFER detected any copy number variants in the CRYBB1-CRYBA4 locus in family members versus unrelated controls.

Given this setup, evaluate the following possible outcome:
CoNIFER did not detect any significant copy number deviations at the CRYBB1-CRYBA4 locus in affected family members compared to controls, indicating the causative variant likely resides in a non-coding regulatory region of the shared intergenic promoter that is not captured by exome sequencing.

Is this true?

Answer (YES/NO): NO